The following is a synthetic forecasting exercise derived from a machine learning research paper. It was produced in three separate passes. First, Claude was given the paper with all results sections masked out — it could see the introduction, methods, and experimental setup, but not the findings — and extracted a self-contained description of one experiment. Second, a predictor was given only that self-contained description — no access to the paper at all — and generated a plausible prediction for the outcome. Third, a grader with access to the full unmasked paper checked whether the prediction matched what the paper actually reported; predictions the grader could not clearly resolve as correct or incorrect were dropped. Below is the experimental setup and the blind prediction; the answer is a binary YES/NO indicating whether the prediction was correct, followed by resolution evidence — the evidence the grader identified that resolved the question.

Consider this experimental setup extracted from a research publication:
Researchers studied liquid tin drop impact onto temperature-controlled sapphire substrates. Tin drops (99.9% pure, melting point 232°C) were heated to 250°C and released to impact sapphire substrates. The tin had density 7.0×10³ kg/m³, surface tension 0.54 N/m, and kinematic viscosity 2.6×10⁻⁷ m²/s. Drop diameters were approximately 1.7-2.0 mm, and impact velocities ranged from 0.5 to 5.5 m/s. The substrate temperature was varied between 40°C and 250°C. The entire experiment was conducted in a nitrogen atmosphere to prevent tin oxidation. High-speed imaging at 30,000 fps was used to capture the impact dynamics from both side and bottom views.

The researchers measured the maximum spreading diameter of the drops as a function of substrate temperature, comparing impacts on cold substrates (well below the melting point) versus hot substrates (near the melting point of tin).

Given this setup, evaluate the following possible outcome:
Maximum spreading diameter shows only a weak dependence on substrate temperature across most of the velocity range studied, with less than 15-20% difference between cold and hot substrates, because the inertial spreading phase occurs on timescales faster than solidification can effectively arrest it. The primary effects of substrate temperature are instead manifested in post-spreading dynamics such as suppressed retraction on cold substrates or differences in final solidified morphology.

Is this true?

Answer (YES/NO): NO